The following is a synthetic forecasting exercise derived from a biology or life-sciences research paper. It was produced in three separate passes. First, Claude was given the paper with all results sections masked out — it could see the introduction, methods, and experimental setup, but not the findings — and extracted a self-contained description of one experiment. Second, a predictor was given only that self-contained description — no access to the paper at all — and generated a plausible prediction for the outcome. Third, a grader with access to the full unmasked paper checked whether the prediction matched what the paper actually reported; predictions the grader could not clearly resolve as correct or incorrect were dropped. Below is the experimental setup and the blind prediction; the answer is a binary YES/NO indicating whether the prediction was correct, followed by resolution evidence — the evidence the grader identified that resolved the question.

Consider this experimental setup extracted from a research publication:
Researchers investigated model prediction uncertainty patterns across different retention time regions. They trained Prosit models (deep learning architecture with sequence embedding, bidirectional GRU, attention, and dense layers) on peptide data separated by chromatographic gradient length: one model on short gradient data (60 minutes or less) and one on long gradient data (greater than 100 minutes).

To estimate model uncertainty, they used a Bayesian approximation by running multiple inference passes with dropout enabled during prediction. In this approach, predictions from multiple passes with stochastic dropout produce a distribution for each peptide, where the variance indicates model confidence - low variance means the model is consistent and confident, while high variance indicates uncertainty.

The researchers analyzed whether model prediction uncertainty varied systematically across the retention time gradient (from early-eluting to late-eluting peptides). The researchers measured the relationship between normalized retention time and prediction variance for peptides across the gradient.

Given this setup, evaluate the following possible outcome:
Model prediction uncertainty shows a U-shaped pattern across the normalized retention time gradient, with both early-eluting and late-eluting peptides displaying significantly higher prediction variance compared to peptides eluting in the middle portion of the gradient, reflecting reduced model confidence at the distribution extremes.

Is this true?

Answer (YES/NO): YES